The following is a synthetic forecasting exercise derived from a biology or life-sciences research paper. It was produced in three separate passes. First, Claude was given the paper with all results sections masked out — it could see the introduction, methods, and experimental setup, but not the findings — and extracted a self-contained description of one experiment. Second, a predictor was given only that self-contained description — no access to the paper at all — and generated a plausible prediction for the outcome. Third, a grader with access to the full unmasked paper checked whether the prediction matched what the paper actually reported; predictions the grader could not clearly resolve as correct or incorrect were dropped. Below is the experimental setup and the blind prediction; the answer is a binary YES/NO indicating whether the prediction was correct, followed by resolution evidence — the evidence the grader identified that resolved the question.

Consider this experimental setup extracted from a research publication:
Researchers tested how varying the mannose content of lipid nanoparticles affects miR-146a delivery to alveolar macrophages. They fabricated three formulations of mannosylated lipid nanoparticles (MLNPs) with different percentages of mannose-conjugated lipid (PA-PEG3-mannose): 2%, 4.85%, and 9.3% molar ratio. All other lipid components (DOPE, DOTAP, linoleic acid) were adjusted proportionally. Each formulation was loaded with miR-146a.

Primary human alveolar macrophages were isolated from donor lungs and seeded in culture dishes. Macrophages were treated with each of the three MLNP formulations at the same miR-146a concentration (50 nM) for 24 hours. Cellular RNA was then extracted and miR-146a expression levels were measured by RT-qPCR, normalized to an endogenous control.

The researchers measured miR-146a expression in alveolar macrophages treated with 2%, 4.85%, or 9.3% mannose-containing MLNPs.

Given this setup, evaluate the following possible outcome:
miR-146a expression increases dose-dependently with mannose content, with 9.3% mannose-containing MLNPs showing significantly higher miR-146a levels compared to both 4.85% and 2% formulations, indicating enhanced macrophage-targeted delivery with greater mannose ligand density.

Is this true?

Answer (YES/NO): YES